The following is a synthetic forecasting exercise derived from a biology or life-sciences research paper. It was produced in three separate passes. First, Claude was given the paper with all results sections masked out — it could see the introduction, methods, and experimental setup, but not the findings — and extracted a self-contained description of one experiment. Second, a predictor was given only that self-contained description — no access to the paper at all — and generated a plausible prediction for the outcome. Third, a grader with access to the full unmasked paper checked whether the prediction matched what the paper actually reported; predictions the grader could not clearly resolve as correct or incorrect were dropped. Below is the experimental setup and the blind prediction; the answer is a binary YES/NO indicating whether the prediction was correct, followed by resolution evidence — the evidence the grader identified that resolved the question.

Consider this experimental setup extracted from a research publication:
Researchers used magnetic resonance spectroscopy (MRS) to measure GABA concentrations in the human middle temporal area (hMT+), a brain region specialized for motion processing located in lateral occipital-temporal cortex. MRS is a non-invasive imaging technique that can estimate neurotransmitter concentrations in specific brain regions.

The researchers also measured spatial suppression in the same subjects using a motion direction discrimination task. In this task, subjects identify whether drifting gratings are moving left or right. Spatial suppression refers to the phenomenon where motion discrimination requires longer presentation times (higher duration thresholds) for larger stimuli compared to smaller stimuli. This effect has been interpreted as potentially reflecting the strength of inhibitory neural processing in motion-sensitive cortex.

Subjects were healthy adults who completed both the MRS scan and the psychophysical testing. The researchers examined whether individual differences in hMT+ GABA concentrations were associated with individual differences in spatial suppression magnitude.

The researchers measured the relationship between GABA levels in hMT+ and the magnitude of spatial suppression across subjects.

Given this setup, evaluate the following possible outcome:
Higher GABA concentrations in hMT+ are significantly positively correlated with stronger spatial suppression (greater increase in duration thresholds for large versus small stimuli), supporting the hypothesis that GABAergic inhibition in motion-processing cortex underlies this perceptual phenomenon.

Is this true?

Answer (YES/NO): NO